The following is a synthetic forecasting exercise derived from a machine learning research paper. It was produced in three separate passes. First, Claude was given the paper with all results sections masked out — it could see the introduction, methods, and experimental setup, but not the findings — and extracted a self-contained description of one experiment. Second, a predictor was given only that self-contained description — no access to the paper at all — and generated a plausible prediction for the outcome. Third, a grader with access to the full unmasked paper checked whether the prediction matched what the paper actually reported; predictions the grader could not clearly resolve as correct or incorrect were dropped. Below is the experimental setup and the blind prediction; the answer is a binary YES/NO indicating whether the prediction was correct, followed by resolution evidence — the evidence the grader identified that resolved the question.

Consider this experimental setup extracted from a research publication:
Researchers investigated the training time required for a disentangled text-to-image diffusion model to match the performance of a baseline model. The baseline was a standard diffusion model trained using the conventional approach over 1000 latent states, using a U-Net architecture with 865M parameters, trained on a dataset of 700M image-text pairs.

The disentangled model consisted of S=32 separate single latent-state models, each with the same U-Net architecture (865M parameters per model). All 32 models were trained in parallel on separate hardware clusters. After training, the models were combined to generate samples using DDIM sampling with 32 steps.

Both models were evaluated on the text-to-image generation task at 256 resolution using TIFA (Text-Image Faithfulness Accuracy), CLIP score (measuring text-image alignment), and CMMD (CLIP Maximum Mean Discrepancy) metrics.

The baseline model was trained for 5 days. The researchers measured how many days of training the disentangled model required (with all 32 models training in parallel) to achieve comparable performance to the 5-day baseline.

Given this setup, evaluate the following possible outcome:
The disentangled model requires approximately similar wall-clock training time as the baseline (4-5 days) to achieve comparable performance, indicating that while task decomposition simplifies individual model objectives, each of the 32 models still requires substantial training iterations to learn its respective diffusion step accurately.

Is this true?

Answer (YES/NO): NO